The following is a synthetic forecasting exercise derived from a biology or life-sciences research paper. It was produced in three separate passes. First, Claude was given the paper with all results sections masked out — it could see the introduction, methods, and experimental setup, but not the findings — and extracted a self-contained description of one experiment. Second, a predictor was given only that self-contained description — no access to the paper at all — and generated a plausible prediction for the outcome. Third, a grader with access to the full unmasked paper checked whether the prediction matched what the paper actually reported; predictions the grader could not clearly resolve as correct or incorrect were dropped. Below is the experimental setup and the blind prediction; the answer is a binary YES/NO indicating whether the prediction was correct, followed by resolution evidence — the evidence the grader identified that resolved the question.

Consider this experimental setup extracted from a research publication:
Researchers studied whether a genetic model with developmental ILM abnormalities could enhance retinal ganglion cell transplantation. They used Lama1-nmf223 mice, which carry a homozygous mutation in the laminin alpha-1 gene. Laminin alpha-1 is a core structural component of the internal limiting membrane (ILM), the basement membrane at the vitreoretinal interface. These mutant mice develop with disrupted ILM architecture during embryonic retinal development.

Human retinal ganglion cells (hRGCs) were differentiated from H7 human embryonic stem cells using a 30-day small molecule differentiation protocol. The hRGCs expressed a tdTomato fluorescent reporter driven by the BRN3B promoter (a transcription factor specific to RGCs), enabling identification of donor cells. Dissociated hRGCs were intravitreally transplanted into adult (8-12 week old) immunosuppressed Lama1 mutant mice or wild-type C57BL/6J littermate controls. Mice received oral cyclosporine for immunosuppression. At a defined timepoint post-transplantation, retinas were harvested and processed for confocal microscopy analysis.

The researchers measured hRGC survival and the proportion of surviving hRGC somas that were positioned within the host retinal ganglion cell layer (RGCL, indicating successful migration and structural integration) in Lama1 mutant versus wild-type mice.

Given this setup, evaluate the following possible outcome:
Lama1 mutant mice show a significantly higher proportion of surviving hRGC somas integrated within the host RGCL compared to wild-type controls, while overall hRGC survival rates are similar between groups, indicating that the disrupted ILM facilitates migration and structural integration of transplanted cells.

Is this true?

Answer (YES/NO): YES